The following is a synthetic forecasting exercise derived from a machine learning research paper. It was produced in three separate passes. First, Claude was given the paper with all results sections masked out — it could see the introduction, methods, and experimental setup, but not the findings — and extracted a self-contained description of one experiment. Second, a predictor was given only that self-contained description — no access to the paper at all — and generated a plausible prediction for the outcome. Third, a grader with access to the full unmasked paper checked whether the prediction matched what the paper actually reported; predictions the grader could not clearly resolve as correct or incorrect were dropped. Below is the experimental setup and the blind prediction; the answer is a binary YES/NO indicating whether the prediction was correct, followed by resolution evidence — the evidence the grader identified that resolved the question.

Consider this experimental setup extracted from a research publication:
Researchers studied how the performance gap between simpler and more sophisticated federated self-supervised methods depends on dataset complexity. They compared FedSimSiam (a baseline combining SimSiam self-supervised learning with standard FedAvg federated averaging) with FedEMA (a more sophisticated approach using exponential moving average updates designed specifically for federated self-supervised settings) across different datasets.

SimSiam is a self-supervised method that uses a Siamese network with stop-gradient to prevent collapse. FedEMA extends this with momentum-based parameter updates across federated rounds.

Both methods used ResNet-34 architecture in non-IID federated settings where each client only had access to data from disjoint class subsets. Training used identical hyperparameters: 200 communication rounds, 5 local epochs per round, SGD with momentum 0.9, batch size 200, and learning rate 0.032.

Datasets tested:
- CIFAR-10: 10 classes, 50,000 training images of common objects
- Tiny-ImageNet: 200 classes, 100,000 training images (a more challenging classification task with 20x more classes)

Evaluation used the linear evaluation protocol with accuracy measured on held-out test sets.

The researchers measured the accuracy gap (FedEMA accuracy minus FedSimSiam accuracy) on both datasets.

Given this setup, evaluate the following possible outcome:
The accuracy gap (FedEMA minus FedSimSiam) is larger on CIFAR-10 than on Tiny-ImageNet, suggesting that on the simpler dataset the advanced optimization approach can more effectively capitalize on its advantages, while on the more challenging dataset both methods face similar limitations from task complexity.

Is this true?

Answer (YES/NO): NO